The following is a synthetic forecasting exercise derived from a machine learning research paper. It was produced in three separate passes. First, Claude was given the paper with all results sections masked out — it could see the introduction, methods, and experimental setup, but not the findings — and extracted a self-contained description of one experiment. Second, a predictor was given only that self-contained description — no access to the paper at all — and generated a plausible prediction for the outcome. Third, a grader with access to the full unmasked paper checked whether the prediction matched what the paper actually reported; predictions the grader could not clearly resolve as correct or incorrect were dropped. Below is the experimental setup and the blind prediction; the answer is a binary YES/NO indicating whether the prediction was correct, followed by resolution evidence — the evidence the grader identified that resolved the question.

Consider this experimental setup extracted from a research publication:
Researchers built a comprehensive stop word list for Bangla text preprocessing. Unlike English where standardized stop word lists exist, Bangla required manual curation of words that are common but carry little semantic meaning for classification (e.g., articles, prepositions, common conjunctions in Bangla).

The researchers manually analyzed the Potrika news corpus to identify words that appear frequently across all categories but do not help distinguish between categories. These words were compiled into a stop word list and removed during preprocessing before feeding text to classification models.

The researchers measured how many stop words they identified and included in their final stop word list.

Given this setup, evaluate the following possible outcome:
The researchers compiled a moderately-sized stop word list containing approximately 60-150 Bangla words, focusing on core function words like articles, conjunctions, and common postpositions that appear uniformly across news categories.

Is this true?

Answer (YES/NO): NO